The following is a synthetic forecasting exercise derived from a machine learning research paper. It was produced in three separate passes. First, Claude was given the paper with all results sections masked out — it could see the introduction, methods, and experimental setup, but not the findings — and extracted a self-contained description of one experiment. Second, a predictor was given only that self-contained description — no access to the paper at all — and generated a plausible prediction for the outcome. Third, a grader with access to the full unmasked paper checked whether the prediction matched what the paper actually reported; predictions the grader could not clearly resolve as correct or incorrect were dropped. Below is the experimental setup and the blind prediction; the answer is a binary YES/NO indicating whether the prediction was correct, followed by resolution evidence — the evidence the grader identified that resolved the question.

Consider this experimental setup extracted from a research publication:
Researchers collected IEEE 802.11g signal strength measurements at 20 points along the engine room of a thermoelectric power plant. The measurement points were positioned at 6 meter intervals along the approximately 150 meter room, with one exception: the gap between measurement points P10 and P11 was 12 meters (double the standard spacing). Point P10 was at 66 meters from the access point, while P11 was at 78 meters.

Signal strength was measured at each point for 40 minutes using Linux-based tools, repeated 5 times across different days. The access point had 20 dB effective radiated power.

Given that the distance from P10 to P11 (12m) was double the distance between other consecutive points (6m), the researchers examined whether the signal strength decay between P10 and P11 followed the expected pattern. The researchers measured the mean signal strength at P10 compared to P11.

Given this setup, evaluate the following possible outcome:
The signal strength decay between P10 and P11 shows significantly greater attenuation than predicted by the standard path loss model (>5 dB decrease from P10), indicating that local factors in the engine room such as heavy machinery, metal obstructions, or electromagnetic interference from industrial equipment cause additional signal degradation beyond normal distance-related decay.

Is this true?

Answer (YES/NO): NO